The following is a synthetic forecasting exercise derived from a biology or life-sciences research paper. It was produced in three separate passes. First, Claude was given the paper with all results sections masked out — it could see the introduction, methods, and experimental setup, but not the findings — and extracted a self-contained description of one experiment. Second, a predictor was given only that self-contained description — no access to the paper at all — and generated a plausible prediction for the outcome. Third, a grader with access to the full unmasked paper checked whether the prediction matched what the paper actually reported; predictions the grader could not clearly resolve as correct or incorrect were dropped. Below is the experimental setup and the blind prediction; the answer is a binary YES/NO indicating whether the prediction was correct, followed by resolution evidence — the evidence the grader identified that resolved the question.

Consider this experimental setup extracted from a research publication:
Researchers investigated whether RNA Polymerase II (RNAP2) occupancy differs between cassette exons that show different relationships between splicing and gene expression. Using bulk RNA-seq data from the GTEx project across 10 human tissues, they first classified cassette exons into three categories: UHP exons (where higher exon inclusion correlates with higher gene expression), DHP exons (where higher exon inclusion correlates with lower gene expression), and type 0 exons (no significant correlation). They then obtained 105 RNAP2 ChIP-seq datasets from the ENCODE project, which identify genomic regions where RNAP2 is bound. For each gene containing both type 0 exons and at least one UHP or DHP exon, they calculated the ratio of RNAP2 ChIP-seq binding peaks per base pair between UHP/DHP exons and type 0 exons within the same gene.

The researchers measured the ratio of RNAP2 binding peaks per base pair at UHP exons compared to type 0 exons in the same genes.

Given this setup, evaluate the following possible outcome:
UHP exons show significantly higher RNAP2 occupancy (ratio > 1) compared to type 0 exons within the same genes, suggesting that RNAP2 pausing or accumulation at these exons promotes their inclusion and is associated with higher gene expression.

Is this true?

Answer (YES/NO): NO